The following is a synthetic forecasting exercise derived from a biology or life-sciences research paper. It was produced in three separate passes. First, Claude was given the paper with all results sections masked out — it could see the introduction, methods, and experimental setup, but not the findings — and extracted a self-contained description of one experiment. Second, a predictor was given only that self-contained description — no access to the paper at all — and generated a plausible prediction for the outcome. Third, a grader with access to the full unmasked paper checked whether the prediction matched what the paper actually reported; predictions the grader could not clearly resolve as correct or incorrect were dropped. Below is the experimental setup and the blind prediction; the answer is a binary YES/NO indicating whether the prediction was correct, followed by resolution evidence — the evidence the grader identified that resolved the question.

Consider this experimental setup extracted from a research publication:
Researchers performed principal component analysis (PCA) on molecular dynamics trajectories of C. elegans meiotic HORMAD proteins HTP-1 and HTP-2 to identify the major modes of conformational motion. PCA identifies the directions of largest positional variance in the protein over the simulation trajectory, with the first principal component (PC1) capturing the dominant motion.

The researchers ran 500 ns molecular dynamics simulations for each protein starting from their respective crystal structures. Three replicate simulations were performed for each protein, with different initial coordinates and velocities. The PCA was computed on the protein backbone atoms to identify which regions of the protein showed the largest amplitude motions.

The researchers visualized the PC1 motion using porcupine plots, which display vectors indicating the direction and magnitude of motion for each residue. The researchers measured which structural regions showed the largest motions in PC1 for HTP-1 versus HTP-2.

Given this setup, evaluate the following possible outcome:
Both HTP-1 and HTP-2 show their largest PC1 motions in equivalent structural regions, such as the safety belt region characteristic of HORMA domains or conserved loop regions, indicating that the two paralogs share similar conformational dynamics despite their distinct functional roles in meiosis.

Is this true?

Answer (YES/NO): NO